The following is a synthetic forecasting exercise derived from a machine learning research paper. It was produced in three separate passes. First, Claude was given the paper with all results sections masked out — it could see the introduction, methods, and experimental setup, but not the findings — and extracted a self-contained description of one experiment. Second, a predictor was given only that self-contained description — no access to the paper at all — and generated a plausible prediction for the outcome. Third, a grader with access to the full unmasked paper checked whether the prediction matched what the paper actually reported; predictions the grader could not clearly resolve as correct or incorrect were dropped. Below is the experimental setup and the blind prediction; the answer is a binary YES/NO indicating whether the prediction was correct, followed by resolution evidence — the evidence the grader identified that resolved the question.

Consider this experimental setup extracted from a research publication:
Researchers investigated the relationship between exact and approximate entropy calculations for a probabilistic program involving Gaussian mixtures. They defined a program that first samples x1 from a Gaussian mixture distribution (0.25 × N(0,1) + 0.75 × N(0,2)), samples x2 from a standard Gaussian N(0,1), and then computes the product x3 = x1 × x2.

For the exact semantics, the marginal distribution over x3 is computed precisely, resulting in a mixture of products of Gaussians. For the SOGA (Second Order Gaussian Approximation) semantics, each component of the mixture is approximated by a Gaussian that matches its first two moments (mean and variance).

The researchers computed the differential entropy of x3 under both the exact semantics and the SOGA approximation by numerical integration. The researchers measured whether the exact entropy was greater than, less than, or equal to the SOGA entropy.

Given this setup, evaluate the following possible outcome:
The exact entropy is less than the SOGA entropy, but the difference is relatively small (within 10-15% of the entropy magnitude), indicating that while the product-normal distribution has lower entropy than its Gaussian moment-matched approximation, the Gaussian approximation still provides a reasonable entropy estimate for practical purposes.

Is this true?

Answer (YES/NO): NO